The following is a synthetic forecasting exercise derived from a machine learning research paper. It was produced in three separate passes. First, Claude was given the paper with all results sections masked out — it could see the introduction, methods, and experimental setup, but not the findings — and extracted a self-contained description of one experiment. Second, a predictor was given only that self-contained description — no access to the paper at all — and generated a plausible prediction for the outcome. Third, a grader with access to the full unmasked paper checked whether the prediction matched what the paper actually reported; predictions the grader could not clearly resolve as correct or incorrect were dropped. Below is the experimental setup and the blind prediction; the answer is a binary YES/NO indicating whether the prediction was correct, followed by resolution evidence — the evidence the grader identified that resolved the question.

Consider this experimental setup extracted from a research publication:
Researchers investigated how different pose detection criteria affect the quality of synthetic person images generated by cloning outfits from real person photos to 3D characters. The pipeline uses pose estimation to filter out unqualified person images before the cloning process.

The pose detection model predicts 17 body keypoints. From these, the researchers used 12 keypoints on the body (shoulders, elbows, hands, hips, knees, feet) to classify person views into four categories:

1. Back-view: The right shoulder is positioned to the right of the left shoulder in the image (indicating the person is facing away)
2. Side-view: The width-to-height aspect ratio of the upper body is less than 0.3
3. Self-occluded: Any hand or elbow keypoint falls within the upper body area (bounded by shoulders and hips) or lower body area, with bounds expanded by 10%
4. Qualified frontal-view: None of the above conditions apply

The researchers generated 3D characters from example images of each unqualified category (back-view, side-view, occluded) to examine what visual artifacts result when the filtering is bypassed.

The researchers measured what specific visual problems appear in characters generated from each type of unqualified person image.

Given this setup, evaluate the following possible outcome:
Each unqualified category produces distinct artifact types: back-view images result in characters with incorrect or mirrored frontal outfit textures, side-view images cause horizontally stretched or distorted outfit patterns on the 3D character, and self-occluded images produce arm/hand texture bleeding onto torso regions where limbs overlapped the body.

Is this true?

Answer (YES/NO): NO